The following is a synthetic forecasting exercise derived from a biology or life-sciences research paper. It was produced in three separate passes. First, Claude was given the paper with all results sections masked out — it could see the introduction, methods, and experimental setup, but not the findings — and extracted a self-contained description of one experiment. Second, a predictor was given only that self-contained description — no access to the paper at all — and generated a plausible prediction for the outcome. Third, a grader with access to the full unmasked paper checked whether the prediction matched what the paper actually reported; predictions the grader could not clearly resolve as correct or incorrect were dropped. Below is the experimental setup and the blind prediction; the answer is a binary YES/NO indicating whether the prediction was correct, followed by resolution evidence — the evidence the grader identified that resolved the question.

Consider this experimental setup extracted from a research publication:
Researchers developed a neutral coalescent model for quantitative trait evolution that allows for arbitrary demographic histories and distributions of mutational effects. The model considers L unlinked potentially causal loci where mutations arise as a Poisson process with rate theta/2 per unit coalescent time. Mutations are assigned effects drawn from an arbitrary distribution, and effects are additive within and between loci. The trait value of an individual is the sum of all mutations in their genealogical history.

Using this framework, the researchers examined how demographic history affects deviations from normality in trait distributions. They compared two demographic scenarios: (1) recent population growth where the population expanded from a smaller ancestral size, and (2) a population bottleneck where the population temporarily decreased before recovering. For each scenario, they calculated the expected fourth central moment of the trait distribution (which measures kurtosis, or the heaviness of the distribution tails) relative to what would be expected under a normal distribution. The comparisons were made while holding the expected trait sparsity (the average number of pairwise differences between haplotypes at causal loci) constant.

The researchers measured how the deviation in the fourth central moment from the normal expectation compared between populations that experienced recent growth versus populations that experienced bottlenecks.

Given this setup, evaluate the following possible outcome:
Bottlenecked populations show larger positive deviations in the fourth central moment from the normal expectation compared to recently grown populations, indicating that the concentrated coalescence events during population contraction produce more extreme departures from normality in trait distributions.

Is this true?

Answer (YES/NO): NO